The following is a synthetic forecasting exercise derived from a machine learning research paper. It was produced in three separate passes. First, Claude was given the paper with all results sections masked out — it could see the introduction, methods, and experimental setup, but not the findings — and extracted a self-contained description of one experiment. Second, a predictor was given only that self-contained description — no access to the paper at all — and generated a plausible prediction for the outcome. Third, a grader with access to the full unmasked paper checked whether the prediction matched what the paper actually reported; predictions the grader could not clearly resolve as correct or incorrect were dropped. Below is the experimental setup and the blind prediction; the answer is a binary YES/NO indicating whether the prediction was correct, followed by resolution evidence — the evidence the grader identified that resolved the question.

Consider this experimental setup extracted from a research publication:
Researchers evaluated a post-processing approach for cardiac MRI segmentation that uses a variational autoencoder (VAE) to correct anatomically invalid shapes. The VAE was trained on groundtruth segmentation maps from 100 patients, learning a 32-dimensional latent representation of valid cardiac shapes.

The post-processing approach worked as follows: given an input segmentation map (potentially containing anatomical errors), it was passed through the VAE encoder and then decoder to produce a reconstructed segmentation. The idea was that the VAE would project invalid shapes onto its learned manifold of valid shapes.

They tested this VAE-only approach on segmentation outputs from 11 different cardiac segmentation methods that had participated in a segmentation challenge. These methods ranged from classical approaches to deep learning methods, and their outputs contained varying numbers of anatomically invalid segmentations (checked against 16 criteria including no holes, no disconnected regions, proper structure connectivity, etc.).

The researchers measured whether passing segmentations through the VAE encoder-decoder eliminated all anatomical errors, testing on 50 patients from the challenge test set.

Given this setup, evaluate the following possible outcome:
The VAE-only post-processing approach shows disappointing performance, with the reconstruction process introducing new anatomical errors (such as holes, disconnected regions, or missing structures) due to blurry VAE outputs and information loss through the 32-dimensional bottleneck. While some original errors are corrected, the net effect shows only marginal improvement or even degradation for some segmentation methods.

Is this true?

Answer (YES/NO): NO